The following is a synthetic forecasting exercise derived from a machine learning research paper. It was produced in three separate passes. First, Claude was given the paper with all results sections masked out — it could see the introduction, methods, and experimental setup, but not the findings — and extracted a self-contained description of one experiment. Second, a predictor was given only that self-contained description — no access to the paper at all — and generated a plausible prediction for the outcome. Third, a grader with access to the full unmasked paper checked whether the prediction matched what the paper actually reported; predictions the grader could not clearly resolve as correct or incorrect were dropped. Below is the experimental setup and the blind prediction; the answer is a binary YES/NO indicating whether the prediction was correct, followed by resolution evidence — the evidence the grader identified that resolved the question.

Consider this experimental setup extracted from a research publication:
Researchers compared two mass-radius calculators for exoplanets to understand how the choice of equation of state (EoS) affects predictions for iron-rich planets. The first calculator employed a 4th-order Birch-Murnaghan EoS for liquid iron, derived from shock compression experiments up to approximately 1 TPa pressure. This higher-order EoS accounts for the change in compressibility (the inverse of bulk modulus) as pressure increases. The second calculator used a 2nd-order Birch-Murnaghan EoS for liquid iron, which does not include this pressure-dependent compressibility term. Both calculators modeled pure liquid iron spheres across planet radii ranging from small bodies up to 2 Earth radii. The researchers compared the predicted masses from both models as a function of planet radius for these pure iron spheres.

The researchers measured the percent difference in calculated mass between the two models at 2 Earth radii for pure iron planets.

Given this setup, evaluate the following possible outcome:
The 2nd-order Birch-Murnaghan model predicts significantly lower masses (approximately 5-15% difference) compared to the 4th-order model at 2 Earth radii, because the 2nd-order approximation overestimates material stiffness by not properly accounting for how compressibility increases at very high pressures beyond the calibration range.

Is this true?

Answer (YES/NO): NO